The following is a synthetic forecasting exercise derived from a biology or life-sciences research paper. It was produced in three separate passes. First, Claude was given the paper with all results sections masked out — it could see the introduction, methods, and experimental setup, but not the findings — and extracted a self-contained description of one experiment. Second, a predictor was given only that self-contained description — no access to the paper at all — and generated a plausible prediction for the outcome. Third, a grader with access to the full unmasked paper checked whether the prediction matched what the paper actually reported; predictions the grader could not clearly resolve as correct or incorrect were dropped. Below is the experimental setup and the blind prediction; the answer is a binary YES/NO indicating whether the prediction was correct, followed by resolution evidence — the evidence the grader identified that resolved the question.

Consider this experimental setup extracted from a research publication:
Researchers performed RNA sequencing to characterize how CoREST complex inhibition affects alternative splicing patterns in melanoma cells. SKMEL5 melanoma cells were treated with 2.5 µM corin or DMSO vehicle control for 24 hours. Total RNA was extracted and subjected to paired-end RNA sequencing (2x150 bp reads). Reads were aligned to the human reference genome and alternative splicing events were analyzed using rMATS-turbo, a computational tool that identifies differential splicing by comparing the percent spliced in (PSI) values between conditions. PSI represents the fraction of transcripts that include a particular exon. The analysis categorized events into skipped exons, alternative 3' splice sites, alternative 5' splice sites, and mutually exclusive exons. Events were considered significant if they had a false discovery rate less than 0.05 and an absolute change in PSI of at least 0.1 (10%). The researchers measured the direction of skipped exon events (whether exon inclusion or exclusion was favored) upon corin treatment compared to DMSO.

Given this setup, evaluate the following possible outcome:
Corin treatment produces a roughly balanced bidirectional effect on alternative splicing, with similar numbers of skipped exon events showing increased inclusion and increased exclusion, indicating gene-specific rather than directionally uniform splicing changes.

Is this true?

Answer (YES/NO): NO